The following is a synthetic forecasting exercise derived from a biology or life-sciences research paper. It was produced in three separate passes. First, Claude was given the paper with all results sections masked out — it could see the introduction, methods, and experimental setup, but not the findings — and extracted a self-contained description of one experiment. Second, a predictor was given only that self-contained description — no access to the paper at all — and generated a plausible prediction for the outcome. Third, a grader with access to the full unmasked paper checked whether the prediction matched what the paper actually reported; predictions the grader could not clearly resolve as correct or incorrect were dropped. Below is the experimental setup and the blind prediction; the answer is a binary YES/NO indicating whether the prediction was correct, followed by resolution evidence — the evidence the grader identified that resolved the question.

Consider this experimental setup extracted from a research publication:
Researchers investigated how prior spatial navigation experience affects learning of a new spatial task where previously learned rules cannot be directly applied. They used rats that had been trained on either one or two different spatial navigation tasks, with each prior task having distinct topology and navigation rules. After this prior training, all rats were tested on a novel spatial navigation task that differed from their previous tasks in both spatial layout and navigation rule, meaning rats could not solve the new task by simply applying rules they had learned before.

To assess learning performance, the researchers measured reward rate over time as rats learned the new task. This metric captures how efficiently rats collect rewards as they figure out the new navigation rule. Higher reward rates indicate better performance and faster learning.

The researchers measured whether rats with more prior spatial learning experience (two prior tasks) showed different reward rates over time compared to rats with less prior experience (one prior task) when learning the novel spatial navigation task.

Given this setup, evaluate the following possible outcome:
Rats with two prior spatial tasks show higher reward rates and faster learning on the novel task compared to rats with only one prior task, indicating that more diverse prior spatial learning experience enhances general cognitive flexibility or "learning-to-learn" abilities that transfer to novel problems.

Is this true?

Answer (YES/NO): NO